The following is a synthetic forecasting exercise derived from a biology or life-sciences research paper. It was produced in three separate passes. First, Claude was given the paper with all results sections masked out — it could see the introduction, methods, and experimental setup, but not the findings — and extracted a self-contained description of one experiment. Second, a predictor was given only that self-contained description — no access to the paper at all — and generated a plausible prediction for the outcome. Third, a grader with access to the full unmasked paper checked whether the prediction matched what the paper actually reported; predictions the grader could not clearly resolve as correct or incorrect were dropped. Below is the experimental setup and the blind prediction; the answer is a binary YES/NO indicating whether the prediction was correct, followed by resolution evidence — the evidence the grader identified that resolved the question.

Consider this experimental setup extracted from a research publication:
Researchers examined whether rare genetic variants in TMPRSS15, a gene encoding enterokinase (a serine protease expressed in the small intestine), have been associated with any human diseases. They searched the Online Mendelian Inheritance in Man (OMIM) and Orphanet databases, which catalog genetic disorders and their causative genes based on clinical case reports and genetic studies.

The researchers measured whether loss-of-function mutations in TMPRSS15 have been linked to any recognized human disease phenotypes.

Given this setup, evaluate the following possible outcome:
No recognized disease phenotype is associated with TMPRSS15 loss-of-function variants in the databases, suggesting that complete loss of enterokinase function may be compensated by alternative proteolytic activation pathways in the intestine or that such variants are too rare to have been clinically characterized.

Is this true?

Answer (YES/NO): NO